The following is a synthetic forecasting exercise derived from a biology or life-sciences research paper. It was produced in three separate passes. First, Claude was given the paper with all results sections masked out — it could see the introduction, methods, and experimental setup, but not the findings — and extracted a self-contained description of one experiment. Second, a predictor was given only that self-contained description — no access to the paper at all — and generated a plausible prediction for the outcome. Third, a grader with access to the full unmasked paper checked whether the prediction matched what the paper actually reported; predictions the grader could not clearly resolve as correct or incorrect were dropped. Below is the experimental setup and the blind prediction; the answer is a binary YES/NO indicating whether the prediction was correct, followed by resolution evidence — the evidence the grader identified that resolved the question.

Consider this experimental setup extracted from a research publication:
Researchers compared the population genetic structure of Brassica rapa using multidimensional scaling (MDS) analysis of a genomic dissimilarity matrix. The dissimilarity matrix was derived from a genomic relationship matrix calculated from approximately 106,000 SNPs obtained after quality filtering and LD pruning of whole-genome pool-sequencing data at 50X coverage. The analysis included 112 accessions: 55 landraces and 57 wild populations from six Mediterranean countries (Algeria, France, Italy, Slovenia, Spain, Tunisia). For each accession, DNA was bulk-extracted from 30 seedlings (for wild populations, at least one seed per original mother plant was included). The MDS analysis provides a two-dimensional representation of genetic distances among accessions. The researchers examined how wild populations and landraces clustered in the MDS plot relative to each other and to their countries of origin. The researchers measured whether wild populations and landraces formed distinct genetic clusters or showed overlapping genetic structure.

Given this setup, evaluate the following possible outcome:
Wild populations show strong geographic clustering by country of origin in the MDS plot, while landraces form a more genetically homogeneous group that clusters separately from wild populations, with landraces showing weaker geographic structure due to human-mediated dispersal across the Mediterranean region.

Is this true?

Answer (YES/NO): NO